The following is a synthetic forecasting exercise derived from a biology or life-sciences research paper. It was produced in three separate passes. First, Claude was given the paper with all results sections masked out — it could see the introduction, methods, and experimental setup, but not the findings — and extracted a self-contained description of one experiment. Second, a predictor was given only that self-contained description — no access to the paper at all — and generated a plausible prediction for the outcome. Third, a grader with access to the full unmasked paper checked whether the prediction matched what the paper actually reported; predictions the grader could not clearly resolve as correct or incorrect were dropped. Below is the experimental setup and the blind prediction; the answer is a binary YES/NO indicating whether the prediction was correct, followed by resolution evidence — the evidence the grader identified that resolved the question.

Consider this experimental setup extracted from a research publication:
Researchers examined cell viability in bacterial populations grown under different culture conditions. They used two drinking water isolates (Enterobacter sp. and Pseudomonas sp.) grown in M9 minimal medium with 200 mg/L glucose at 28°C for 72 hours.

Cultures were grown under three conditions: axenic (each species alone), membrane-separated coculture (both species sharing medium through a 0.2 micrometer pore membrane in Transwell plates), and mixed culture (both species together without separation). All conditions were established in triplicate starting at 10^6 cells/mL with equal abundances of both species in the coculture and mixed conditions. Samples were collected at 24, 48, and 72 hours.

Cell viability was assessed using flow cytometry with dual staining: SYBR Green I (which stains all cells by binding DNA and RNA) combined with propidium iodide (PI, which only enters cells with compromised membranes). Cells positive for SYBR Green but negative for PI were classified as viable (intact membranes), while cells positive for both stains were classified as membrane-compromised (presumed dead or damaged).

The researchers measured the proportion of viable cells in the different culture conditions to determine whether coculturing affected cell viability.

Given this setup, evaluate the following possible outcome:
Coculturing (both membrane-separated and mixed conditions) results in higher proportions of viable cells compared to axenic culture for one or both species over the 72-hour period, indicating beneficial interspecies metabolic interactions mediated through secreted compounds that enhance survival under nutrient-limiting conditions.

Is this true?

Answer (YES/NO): NO